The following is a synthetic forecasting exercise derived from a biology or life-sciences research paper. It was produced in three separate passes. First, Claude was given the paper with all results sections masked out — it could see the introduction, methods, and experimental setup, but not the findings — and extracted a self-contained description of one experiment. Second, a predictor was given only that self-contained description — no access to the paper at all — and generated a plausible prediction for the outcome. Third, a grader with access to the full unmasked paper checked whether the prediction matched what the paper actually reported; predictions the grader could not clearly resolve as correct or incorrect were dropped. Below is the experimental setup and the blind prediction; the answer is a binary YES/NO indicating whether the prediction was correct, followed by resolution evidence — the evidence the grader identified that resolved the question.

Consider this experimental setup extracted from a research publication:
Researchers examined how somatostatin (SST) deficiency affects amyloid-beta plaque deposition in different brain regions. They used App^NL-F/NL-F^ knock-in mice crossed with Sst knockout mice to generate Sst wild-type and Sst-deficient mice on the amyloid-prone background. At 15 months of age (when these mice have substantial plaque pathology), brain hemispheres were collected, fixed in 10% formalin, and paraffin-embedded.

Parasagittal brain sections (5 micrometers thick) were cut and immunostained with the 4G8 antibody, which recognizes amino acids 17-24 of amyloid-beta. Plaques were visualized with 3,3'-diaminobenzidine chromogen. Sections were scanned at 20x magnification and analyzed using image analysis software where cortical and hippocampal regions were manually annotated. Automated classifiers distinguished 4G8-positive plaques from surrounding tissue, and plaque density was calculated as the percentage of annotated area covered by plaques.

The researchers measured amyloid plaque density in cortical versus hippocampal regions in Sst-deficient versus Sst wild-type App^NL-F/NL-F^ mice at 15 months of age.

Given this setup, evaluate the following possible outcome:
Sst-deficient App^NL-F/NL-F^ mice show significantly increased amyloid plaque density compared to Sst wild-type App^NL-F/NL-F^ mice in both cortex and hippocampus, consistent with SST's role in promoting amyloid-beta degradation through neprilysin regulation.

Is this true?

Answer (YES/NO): NO